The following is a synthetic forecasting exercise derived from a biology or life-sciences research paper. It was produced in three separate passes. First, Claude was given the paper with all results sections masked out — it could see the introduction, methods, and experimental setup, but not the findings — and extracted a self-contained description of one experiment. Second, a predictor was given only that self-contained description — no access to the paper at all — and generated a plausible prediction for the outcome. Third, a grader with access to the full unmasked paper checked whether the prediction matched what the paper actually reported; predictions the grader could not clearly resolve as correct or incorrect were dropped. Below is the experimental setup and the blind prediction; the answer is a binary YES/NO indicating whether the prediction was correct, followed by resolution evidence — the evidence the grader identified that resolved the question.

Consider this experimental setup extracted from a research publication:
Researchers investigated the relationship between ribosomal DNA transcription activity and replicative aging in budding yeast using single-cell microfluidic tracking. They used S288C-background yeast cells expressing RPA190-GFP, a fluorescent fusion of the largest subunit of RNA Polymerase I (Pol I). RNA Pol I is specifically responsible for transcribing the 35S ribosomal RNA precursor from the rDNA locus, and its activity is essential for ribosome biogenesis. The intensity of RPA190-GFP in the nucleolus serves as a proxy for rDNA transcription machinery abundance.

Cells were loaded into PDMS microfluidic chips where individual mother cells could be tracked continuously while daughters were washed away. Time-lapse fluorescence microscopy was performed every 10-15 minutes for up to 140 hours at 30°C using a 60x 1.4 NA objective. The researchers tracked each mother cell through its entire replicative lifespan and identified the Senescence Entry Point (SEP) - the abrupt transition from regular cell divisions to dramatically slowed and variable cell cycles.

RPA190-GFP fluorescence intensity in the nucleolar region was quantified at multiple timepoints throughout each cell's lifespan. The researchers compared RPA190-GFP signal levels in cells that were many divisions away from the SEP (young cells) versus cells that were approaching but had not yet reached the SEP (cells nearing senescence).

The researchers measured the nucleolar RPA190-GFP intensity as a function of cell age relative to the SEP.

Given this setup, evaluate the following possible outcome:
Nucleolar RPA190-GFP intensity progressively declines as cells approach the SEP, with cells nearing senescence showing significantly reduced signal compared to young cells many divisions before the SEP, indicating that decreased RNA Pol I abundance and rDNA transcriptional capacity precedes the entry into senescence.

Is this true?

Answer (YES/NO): NO